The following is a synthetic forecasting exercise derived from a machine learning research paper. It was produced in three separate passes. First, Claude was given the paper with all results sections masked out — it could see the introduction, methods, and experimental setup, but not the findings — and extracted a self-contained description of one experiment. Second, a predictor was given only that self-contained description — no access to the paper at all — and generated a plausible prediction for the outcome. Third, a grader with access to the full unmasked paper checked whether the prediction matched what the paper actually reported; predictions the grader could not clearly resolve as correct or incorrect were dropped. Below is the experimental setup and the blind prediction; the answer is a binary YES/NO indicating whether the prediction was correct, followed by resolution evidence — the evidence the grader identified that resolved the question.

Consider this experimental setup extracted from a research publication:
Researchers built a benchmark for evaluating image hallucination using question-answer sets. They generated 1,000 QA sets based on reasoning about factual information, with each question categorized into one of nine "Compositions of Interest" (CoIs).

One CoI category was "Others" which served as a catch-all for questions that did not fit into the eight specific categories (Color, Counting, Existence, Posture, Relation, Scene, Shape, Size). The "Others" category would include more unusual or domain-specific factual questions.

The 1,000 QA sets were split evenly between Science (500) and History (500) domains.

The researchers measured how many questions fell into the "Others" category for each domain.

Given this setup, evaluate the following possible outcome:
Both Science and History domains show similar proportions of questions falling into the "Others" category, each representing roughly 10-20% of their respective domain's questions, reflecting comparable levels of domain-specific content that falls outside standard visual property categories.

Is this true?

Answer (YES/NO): NO